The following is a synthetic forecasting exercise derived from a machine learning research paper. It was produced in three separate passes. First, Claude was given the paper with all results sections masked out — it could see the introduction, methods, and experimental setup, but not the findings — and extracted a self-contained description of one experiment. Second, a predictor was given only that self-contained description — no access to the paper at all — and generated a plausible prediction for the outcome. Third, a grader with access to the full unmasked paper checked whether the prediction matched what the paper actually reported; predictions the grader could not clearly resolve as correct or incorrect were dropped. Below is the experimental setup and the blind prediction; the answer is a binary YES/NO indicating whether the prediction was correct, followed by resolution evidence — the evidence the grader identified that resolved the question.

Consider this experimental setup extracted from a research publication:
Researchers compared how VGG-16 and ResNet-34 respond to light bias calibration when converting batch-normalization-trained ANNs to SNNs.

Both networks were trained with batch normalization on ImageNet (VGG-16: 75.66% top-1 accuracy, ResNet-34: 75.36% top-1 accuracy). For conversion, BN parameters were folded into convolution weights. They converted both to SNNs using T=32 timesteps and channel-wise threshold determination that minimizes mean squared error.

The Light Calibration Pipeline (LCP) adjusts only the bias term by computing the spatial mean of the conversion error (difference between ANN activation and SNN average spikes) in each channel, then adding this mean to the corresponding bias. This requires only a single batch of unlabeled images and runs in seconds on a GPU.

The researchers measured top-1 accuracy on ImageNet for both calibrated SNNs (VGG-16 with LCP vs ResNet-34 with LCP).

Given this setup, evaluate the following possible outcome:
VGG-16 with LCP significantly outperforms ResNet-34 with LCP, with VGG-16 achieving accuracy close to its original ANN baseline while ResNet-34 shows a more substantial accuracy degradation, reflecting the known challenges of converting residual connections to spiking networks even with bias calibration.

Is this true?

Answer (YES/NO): NO